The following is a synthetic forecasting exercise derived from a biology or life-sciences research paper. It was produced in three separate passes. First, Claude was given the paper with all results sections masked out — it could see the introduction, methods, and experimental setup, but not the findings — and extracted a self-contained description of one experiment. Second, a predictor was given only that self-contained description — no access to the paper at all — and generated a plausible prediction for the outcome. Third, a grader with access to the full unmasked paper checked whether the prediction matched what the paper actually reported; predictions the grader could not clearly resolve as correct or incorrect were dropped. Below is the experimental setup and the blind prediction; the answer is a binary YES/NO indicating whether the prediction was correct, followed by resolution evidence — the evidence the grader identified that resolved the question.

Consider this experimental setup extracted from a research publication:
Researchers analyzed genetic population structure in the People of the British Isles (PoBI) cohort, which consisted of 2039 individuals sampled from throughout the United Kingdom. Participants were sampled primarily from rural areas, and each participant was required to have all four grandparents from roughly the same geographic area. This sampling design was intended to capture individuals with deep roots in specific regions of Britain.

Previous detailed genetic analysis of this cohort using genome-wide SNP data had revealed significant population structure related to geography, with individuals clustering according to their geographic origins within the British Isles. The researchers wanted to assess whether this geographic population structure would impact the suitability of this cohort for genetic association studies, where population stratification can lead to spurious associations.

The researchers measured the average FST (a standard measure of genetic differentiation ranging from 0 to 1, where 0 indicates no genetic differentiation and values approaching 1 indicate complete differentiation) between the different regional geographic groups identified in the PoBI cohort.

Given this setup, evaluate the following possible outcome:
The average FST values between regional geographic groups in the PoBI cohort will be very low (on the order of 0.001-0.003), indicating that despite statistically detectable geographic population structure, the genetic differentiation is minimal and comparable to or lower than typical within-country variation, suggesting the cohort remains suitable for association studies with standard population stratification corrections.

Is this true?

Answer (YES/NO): NO